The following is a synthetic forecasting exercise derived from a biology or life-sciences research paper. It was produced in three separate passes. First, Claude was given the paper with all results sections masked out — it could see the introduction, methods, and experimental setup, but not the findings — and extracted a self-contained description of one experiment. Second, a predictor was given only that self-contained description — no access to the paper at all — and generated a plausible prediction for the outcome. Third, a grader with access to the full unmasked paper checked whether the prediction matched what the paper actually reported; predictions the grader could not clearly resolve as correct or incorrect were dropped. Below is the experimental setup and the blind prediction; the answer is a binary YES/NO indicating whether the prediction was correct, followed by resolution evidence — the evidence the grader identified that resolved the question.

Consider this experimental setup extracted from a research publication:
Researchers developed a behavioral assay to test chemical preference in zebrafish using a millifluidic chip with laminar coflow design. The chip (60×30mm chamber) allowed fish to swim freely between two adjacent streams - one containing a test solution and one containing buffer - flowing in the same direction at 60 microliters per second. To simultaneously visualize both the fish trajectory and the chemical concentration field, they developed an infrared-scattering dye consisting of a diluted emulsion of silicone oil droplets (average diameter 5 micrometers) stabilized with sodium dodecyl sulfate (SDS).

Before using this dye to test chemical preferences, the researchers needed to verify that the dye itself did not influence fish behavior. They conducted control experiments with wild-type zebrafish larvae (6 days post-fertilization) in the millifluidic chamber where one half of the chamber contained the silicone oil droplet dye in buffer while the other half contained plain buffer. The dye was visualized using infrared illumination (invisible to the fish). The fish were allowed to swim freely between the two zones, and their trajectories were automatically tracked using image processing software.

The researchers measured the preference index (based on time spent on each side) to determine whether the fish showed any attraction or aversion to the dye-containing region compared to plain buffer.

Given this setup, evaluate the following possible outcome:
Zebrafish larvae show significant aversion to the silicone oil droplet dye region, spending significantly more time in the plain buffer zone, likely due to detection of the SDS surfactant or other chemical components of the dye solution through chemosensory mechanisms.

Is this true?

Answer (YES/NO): NO